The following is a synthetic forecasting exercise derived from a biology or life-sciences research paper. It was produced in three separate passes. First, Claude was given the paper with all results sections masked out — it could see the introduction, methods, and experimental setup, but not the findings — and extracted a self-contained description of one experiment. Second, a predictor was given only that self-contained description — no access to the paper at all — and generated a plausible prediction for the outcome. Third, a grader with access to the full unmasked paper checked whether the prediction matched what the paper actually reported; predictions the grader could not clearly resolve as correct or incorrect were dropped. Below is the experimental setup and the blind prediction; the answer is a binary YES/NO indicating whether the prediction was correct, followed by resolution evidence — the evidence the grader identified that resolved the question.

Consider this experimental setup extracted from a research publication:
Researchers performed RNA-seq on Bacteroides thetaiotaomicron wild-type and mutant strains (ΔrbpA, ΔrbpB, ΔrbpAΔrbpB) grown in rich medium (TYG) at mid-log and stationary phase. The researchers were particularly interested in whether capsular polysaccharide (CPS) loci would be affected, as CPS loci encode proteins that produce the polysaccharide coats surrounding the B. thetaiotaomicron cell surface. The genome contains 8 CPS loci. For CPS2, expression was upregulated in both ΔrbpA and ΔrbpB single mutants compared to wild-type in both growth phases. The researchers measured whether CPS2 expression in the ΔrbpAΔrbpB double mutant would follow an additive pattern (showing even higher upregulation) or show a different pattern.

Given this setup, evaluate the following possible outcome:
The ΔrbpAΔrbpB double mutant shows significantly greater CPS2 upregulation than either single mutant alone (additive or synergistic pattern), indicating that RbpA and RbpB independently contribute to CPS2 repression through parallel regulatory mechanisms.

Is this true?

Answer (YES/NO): NO